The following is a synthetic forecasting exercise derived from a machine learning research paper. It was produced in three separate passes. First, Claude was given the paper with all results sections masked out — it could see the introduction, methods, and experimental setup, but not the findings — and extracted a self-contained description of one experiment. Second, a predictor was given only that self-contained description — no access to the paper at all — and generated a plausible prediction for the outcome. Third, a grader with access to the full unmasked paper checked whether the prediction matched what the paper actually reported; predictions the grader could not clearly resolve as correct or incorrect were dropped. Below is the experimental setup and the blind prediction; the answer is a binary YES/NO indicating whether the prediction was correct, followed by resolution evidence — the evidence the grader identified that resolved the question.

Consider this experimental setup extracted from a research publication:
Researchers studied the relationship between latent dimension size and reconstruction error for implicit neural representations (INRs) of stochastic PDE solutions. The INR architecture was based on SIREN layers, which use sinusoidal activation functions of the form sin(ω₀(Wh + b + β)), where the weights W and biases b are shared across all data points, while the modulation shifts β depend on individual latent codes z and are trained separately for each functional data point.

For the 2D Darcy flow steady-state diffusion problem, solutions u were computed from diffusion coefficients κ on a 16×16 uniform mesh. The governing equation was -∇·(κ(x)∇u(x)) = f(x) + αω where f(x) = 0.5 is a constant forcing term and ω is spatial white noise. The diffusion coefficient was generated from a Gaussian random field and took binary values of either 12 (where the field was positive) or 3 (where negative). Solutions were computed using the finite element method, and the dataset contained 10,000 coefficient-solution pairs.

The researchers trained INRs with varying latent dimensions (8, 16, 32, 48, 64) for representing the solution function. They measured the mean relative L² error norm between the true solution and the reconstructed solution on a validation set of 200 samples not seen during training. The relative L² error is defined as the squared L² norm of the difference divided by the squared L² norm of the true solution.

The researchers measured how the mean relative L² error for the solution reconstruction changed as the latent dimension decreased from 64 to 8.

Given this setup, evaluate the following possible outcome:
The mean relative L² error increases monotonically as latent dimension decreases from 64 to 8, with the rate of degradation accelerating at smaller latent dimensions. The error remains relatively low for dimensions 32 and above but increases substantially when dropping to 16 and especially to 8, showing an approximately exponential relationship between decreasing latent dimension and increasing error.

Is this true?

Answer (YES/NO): NO